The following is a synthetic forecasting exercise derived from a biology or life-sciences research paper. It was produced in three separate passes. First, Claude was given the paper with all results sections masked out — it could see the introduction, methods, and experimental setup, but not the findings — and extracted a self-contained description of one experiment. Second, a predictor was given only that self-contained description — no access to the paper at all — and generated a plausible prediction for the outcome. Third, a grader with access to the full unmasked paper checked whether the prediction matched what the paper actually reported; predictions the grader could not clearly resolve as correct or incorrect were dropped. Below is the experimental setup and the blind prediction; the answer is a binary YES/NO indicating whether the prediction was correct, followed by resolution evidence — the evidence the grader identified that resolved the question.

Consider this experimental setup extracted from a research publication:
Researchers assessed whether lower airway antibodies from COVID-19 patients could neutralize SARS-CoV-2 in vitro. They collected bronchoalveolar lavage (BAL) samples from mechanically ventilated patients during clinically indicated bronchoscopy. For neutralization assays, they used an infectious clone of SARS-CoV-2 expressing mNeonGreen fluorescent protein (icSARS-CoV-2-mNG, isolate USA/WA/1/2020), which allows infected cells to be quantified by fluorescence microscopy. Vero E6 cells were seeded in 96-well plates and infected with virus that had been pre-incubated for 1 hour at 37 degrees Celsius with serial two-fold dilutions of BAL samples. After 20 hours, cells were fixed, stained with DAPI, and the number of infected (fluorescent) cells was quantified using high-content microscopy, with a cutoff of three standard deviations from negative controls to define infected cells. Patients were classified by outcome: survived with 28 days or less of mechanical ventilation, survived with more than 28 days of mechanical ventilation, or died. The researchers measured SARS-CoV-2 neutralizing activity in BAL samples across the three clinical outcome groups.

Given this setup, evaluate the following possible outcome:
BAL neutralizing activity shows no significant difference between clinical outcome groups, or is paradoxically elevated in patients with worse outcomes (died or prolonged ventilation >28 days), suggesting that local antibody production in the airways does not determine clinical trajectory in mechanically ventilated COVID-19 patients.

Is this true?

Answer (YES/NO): YES